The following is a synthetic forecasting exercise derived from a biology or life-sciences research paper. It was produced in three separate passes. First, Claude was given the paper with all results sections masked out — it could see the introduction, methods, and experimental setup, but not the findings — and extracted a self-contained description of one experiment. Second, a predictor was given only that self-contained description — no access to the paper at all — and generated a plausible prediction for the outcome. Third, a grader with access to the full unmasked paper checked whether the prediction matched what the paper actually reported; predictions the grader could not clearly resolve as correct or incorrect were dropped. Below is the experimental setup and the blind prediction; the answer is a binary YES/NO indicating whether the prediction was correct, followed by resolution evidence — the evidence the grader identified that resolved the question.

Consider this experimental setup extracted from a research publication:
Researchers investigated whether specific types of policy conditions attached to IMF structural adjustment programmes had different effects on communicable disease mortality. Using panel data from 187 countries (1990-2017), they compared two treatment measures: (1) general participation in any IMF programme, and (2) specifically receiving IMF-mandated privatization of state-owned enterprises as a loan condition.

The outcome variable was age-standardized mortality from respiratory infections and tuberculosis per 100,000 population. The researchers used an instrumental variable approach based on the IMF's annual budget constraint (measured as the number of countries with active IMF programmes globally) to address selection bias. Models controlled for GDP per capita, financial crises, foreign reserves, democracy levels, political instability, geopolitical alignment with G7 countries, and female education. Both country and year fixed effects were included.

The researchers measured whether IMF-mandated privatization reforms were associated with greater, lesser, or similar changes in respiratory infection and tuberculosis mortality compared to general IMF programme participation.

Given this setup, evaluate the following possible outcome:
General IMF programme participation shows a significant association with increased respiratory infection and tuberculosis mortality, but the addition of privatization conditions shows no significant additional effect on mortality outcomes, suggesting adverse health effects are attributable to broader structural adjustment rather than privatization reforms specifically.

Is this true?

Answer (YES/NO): NO